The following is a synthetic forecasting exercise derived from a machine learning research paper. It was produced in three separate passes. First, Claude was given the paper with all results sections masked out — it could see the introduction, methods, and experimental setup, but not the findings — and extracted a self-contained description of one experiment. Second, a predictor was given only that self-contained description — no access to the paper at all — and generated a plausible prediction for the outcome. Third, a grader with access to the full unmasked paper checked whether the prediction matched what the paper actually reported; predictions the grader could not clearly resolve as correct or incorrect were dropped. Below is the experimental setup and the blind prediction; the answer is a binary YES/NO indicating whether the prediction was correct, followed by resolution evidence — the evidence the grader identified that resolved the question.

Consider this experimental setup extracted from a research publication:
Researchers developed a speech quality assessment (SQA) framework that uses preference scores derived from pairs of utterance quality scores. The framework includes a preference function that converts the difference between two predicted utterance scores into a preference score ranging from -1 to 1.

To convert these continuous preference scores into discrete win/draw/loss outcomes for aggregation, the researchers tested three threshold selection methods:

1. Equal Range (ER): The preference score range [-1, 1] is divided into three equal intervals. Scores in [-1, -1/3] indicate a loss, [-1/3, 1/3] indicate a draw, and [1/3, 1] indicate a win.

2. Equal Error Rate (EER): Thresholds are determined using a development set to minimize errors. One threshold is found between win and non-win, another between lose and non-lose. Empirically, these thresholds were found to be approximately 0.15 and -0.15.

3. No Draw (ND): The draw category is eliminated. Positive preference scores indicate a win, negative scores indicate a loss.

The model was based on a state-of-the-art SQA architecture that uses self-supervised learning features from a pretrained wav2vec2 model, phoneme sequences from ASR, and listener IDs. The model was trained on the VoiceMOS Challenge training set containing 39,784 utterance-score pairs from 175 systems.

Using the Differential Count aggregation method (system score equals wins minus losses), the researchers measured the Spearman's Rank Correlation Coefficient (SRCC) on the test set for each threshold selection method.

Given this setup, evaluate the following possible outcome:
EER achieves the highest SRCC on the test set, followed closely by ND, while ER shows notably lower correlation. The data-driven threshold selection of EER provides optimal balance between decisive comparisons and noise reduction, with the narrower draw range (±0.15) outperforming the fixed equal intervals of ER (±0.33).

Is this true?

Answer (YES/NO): NO